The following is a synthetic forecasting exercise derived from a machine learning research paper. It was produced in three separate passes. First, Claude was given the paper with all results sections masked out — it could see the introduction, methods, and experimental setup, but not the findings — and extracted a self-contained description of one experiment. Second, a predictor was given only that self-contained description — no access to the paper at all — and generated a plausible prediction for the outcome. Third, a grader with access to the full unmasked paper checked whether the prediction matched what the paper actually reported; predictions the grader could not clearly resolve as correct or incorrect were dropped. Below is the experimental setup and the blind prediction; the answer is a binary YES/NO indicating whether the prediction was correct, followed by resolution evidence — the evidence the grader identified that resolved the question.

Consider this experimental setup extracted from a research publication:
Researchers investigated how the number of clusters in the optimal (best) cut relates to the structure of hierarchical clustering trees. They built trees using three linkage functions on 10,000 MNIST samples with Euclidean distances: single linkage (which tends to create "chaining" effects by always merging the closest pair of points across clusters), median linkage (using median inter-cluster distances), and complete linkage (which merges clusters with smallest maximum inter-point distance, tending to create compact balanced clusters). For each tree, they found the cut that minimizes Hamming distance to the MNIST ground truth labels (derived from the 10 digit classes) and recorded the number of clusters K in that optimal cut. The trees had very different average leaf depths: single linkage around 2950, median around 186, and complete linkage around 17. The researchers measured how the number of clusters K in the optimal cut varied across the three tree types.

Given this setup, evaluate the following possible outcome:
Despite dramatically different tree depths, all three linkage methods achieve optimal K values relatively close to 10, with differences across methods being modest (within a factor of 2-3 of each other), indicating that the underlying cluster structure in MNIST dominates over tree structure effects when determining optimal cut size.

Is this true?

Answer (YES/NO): NO